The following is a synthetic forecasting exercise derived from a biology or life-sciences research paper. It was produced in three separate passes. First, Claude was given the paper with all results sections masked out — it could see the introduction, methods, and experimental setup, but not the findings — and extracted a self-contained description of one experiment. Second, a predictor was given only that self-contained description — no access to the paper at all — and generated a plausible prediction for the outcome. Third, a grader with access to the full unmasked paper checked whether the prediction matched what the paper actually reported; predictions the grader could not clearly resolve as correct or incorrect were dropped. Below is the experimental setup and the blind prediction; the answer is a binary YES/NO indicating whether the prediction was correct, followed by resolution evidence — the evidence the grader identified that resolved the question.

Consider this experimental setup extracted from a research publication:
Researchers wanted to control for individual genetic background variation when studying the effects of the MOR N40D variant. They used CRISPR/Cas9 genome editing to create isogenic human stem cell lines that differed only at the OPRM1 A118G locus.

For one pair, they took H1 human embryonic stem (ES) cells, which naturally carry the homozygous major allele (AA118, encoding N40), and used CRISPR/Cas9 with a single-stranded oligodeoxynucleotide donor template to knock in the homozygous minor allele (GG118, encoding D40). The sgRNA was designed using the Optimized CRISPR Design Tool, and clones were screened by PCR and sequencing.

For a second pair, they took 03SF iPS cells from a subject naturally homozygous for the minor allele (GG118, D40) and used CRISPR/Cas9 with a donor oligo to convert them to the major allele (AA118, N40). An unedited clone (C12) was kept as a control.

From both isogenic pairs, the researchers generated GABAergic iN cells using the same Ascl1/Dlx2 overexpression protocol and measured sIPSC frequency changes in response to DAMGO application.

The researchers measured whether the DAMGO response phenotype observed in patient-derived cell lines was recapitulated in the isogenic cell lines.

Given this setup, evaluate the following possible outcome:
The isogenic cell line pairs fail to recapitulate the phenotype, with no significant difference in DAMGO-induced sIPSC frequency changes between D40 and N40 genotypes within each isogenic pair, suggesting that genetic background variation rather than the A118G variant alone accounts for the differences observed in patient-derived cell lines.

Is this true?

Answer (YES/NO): NO